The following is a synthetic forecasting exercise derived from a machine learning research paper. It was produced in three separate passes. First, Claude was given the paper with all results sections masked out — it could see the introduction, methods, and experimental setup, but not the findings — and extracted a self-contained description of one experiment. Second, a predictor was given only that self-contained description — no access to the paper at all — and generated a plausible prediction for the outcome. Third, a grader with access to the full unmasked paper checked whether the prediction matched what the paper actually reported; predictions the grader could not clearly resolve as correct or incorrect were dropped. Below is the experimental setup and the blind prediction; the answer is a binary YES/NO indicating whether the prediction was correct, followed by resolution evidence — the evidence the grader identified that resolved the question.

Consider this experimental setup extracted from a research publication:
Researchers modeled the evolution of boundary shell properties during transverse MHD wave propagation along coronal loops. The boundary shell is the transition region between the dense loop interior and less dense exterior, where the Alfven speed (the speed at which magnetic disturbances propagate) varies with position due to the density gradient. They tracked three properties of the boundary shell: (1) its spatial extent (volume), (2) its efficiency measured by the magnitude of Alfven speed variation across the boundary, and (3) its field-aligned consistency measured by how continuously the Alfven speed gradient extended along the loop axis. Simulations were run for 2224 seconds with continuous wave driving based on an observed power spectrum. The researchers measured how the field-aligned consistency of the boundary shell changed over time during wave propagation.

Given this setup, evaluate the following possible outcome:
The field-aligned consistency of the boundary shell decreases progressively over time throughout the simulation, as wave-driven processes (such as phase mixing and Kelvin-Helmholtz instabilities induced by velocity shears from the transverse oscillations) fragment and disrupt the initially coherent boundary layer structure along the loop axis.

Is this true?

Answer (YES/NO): NO